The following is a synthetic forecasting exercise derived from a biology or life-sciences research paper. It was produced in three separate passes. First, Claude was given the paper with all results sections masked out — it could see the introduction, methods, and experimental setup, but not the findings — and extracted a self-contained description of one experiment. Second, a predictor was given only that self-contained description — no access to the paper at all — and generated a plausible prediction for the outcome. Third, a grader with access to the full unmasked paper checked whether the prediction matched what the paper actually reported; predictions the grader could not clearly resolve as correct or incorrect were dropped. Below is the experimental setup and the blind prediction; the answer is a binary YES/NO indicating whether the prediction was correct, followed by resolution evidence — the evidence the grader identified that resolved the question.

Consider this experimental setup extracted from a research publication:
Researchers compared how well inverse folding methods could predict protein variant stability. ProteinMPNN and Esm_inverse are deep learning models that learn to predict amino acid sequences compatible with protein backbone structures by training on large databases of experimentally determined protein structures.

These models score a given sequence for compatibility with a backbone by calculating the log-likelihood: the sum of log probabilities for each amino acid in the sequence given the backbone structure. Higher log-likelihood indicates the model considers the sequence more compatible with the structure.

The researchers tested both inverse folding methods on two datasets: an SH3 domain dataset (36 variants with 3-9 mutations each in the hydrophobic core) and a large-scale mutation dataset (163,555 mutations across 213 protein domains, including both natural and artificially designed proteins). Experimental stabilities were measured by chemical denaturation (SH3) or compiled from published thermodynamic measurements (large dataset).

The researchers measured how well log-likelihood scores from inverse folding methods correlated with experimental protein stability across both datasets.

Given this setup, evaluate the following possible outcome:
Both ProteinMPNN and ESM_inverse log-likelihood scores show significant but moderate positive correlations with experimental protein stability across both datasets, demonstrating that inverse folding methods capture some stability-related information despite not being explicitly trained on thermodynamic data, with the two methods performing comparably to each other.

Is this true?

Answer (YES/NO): NO